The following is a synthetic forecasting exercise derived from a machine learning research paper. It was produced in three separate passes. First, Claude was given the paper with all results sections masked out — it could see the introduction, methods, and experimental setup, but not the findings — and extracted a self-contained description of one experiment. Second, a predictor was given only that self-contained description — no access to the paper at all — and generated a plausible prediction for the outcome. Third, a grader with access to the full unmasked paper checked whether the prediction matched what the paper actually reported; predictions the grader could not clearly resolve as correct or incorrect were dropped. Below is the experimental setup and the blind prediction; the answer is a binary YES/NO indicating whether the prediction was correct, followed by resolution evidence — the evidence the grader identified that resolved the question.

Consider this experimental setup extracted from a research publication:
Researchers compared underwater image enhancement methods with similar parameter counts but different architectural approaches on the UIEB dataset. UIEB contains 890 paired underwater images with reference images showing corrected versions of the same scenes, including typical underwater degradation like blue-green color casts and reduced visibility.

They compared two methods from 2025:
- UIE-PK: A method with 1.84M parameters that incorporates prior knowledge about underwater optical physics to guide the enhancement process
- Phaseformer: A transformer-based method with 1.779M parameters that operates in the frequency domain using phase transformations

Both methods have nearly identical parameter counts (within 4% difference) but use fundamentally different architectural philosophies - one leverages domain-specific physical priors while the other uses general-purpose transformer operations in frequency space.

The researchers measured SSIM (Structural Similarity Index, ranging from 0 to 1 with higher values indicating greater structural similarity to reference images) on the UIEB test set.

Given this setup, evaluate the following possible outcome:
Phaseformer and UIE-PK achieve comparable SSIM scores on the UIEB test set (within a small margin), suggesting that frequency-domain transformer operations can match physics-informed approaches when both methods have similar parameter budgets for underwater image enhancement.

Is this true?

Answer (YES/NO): NO